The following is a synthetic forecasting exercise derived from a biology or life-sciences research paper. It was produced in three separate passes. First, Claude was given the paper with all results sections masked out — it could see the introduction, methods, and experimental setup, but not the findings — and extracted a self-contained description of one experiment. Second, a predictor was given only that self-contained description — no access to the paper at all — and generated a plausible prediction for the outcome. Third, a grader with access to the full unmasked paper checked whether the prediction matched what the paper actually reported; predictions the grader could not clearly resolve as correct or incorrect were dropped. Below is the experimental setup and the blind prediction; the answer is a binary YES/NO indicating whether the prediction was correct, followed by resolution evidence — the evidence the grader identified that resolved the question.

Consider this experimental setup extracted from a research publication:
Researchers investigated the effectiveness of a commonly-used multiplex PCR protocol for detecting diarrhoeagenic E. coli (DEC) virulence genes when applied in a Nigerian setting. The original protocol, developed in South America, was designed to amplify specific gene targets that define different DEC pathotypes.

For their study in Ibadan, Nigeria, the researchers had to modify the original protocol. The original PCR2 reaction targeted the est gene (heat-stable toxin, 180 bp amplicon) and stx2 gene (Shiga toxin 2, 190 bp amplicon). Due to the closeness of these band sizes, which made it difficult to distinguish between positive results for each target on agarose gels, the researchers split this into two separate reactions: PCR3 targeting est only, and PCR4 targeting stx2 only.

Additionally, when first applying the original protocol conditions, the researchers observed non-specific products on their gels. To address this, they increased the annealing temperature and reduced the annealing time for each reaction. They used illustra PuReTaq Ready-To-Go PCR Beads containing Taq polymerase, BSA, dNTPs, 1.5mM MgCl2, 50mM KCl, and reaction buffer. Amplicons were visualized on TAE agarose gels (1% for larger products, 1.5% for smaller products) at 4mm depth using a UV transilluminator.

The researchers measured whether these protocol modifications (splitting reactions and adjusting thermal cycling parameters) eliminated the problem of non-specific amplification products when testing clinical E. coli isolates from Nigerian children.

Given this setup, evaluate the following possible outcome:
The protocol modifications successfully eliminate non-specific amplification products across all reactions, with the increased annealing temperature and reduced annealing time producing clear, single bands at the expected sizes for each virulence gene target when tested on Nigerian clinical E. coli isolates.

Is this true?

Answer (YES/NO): NO